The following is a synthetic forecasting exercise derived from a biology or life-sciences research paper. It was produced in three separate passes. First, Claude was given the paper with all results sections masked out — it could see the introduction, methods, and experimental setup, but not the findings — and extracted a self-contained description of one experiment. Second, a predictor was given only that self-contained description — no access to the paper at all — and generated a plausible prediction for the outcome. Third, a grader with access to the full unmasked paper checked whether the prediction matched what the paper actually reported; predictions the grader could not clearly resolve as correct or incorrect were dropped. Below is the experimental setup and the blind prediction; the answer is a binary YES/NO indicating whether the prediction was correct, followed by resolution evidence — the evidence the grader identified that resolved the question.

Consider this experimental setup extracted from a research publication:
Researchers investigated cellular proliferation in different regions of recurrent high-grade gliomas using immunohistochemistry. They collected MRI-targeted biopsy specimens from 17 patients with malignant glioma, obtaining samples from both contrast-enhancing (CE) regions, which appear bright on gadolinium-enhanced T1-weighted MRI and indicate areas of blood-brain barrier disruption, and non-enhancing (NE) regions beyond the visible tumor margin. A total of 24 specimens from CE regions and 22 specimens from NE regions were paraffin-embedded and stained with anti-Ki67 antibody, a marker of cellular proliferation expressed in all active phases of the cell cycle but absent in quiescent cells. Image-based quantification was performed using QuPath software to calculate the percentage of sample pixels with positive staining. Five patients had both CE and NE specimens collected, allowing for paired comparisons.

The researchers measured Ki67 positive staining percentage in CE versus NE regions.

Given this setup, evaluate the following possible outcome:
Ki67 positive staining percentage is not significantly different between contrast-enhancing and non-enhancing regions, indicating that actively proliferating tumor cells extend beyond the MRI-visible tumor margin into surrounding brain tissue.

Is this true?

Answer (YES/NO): YES